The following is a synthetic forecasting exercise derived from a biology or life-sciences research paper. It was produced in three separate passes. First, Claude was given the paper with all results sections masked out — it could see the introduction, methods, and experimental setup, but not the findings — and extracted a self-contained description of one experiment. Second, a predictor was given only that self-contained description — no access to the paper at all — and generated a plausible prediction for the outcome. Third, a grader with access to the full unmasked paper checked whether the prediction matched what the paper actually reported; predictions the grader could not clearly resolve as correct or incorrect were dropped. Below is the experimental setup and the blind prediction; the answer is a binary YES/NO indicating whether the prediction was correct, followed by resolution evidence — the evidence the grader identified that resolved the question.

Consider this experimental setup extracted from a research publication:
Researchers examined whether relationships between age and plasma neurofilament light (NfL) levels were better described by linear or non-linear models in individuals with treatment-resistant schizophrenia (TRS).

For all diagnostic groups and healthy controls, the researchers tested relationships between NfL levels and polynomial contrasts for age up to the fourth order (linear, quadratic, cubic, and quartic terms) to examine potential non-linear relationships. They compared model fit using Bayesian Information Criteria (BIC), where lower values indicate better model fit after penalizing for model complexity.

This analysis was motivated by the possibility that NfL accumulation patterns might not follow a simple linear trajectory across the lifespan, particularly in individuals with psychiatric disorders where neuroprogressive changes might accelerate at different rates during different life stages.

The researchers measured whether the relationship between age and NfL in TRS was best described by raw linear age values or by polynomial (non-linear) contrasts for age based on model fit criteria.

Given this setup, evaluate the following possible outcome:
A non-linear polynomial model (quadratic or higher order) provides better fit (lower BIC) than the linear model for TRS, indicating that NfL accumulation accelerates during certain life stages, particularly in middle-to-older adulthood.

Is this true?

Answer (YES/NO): NO